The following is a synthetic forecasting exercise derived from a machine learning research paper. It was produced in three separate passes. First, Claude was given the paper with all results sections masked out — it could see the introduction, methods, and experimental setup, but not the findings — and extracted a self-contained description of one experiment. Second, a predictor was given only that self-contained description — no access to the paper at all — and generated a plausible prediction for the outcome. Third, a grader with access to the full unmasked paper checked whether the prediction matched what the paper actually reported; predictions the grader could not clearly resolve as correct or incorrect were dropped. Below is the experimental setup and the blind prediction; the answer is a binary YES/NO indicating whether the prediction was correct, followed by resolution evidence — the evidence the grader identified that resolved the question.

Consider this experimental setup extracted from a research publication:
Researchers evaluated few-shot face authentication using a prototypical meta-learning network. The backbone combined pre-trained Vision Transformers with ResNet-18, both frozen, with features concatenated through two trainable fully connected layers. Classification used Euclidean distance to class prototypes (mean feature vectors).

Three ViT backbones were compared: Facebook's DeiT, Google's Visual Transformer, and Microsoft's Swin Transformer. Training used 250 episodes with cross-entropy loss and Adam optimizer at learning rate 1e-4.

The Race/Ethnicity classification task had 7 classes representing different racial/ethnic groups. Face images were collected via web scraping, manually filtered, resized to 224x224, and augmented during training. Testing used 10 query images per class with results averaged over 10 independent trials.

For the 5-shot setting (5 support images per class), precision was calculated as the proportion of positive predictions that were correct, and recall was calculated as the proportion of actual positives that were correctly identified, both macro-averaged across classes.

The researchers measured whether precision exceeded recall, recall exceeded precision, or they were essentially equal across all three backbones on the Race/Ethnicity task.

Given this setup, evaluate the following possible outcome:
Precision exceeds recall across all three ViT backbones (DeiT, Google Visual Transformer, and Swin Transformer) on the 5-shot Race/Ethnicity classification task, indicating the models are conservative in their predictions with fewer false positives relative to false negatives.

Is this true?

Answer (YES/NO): YES